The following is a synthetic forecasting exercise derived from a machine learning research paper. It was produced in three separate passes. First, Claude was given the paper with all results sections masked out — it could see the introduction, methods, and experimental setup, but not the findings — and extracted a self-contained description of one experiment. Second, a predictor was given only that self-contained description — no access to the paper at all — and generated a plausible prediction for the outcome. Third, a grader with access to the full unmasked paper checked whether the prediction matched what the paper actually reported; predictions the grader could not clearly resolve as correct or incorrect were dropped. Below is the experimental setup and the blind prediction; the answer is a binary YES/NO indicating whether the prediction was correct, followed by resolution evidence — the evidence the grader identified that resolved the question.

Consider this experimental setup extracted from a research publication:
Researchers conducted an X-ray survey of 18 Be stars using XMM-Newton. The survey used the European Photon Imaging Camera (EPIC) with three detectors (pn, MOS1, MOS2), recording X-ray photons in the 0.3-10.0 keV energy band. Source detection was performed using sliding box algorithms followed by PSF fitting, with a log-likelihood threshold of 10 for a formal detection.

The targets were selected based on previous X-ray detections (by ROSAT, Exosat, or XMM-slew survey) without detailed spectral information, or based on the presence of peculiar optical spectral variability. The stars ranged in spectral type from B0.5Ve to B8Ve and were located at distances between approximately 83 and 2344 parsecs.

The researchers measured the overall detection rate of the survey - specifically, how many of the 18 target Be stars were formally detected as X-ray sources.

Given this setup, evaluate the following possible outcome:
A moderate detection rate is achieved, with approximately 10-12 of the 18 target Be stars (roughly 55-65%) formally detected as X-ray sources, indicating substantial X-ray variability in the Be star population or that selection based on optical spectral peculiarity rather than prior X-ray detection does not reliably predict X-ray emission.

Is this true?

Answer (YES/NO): NO